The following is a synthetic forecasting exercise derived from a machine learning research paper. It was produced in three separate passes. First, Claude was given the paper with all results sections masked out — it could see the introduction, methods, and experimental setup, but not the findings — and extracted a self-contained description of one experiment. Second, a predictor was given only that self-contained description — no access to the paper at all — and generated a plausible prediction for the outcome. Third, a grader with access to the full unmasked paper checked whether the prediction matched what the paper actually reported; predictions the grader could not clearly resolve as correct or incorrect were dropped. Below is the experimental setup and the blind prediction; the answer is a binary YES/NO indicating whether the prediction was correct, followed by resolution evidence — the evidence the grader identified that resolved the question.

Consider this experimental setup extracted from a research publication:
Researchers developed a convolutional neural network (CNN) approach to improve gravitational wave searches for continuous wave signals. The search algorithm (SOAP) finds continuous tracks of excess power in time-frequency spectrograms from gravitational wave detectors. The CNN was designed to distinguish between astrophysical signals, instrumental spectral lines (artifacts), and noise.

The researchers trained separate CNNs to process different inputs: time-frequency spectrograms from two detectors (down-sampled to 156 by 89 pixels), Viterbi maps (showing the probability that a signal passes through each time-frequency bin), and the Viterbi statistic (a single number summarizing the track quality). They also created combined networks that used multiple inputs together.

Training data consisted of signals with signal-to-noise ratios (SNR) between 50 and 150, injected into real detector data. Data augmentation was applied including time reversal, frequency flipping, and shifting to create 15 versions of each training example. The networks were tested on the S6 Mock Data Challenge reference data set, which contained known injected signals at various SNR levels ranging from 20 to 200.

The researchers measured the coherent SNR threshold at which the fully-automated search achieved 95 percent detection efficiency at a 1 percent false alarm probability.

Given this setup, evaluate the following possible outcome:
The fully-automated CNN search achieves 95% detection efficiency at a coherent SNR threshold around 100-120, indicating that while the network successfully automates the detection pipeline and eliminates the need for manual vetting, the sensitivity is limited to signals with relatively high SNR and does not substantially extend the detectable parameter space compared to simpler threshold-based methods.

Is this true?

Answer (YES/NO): NO